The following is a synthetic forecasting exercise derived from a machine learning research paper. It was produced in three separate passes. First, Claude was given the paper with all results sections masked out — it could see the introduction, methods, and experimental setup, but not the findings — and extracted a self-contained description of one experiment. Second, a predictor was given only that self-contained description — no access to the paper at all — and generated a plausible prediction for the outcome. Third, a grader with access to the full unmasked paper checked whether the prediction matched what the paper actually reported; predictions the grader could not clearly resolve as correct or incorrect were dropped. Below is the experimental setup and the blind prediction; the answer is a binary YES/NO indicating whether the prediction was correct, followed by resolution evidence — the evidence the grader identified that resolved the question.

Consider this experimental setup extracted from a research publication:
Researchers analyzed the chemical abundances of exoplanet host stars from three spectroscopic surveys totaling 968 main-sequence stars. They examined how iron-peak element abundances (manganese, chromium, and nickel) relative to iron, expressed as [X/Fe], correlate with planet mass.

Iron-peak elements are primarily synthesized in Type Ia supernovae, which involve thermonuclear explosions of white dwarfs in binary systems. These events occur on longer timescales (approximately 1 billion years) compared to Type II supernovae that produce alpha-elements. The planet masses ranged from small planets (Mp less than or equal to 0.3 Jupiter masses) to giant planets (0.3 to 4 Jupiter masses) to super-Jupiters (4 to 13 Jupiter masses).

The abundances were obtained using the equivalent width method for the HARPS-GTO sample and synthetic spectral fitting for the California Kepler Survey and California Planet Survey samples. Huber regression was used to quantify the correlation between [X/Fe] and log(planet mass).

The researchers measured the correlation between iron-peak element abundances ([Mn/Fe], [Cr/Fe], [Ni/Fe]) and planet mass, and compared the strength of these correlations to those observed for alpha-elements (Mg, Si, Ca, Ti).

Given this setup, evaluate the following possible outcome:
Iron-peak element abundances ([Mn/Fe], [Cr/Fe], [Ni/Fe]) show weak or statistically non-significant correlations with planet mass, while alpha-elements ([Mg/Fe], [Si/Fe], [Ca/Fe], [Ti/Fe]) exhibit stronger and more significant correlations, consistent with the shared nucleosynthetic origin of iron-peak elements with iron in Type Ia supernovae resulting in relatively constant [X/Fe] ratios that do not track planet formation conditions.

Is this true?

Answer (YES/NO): NO